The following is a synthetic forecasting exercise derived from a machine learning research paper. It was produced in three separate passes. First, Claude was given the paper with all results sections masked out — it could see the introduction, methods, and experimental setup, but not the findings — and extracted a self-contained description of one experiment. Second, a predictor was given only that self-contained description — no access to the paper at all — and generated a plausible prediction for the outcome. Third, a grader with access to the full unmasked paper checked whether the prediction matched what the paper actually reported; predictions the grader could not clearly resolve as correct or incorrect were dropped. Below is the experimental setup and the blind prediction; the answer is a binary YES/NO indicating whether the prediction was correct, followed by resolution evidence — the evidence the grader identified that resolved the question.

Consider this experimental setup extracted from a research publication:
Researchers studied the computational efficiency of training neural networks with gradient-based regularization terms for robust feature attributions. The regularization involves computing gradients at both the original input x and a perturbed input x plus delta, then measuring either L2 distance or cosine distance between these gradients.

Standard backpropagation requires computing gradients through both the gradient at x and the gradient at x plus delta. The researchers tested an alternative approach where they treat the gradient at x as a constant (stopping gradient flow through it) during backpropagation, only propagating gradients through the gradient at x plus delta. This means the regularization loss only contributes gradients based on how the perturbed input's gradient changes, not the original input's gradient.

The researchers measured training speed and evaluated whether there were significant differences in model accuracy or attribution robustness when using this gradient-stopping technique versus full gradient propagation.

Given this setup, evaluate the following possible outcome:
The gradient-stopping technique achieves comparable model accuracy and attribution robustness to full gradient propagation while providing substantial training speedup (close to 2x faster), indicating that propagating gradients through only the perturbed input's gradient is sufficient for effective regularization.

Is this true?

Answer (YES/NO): NO